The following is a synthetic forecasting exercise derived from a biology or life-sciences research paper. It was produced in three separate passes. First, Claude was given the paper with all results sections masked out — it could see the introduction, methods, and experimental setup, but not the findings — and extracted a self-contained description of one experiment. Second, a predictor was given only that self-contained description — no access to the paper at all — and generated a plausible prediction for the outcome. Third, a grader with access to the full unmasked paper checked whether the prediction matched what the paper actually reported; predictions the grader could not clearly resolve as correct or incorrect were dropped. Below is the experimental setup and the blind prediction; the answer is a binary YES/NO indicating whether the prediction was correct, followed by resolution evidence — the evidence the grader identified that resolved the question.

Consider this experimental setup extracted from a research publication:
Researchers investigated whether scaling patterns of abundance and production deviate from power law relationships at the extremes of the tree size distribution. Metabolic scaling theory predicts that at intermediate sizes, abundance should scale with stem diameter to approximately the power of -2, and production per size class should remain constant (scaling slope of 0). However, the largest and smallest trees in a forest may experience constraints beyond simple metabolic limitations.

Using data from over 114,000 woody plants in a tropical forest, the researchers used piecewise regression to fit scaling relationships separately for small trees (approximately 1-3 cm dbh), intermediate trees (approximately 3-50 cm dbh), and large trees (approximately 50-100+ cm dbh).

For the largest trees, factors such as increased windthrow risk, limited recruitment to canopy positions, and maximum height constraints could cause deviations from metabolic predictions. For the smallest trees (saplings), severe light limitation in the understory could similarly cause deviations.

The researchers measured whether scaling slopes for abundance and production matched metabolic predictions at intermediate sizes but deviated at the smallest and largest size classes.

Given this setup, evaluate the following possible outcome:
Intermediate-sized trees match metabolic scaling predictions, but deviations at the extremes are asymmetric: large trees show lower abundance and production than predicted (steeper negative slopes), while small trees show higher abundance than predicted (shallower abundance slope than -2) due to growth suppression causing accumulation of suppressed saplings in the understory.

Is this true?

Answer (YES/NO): NO